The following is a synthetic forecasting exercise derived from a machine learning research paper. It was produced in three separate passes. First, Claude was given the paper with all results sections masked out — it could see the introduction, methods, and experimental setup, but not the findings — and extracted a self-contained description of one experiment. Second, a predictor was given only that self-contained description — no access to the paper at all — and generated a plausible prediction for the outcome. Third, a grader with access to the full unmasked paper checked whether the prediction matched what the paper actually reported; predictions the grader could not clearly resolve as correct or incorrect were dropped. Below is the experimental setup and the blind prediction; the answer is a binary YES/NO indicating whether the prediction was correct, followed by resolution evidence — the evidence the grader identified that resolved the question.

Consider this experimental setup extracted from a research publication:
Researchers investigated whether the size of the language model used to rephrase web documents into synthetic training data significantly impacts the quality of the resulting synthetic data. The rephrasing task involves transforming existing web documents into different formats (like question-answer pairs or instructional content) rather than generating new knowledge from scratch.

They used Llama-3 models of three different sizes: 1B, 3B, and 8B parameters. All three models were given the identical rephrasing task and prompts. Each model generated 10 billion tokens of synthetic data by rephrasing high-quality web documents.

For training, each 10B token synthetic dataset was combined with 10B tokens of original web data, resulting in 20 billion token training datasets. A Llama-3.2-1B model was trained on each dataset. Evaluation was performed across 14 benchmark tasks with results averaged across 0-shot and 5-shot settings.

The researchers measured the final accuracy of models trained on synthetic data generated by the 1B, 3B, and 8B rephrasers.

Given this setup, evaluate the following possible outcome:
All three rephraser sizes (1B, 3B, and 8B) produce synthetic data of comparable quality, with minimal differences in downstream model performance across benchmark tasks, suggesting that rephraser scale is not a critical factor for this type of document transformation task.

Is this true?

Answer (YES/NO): NO